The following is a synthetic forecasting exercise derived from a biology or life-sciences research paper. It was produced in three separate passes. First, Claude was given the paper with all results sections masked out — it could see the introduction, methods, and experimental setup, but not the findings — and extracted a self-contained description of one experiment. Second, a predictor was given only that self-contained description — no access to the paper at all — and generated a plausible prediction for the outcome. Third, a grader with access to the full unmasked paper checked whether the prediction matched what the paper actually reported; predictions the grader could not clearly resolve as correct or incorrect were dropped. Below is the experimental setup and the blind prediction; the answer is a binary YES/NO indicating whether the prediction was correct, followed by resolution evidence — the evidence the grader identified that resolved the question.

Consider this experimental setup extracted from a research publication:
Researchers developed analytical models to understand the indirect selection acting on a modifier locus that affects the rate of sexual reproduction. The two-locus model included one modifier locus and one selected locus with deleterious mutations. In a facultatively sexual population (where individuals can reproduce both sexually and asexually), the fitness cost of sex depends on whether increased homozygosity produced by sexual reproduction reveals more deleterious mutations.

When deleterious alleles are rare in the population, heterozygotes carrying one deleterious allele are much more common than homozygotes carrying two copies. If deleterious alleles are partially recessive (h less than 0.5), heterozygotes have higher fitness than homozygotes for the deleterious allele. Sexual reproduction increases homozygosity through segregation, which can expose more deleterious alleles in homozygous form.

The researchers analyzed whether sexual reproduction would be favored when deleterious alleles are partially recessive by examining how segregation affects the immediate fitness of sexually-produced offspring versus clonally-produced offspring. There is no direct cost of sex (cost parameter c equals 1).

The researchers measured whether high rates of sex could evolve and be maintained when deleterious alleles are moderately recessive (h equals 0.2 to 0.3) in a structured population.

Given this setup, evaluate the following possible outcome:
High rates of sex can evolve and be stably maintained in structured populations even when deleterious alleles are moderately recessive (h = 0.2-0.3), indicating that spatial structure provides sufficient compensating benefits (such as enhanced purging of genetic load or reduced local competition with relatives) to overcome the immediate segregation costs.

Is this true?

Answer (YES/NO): NO